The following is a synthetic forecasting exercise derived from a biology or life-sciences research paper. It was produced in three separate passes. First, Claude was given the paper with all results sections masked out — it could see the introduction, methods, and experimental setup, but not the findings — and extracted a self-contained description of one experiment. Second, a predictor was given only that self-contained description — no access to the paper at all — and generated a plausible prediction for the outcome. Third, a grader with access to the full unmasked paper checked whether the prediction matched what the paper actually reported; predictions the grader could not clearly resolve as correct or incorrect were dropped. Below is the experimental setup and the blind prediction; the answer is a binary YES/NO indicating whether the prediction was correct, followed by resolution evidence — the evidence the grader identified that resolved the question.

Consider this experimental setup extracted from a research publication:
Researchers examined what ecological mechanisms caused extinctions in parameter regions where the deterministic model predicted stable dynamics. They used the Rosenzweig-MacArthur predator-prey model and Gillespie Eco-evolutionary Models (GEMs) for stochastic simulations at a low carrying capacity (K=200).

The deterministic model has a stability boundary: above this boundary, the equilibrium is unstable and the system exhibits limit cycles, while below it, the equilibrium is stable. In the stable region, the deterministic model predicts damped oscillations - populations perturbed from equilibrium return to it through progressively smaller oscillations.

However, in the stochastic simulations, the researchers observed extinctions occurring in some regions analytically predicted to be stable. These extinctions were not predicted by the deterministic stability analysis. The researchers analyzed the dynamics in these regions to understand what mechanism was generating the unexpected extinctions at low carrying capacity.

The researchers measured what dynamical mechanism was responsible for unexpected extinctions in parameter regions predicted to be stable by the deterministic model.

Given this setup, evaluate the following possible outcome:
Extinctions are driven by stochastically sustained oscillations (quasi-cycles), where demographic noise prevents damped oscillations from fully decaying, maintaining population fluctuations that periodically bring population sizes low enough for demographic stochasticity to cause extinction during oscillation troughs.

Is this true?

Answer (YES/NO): YES